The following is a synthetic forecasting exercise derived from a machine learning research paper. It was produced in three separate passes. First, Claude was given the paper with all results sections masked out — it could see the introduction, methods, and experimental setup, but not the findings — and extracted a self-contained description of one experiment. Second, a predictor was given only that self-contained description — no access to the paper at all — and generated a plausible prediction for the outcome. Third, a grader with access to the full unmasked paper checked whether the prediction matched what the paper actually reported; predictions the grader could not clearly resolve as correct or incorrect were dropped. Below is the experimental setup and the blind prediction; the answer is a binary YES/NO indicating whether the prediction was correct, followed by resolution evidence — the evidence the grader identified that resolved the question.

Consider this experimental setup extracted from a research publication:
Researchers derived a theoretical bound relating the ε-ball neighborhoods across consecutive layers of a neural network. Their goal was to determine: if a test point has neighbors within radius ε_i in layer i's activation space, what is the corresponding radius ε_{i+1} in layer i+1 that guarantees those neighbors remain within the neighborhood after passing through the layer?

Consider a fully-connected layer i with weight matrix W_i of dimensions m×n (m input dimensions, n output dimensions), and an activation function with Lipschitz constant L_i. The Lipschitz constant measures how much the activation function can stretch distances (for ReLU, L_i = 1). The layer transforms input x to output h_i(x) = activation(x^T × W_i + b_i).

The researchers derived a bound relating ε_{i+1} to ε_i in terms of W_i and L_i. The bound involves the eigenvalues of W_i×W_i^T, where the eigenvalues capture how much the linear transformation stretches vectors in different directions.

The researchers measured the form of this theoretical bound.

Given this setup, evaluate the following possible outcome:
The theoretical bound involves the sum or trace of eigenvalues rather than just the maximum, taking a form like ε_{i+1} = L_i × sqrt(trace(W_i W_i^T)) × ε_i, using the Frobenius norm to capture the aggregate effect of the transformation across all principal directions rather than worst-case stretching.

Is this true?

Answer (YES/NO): NO